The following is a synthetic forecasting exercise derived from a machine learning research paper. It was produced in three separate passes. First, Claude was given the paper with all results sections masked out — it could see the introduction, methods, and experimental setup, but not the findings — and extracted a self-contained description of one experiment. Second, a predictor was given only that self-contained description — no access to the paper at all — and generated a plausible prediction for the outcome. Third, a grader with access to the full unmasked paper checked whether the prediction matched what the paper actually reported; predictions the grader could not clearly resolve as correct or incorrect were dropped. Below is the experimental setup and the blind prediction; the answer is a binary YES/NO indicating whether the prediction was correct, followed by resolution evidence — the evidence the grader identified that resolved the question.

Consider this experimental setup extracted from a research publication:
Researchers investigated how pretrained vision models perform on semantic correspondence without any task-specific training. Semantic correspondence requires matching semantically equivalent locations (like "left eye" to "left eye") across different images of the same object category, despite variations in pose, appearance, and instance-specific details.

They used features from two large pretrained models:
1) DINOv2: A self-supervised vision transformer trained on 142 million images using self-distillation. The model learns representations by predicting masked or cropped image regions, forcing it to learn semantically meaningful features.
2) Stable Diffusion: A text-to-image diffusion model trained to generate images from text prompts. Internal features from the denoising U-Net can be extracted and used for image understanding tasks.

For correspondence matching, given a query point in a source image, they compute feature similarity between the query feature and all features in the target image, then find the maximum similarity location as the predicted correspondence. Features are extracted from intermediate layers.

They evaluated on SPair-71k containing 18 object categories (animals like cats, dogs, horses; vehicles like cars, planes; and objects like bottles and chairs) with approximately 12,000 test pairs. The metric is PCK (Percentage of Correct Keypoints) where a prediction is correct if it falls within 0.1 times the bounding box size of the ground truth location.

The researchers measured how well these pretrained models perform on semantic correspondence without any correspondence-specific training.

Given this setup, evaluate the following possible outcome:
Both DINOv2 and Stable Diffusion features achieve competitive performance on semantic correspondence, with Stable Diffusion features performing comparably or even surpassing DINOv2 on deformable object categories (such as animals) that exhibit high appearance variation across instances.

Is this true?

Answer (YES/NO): NO